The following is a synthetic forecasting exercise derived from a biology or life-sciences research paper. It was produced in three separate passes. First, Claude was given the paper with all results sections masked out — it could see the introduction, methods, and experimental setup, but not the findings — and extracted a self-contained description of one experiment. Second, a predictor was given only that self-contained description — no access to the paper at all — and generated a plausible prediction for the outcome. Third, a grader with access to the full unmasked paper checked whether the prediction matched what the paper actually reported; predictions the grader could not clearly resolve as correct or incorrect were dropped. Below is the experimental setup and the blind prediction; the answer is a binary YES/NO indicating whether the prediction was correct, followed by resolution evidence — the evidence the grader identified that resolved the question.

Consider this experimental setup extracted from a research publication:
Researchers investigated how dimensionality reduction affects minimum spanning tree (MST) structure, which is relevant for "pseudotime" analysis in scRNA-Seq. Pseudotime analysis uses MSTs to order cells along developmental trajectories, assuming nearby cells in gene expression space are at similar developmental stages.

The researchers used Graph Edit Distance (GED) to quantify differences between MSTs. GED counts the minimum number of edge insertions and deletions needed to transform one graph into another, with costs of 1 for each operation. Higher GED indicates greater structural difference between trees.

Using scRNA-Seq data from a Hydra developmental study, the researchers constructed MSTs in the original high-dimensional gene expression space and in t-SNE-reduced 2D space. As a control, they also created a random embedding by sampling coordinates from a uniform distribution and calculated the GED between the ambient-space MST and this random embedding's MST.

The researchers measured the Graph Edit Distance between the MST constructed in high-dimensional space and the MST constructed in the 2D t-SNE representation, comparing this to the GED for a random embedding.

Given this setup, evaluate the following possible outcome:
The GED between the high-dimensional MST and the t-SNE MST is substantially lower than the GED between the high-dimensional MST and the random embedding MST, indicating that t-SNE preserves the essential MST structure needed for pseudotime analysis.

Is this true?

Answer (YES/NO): NO